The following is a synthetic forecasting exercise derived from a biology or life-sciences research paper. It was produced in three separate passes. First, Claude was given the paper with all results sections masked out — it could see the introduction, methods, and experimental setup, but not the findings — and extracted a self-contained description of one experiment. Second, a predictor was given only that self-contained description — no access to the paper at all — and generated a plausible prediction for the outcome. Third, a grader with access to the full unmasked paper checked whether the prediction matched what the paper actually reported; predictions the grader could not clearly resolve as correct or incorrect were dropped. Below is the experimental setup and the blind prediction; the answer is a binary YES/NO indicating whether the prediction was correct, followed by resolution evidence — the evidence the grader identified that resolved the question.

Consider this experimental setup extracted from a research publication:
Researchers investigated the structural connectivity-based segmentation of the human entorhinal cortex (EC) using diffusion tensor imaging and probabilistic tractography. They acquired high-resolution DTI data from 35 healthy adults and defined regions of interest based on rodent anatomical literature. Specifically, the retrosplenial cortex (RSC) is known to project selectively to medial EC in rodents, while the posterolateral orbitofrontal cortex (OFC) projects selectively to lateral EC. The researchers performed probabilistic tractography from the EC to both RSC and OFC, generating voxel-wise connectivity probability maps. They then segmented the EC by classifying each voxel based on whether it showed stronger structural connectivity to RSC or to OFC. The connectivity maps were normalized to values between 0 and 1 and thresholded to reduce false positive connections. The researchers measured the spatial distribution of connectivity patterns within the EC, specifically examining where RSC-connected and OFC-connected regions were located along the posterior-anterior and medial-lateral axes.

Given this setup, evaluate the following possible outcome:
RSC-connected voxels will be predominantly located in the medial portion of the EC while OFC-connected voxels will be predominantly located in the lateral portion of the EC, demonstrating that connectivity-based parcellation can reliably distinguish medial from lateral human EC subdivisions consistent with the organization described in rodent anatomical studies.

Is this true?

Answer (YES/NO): NO